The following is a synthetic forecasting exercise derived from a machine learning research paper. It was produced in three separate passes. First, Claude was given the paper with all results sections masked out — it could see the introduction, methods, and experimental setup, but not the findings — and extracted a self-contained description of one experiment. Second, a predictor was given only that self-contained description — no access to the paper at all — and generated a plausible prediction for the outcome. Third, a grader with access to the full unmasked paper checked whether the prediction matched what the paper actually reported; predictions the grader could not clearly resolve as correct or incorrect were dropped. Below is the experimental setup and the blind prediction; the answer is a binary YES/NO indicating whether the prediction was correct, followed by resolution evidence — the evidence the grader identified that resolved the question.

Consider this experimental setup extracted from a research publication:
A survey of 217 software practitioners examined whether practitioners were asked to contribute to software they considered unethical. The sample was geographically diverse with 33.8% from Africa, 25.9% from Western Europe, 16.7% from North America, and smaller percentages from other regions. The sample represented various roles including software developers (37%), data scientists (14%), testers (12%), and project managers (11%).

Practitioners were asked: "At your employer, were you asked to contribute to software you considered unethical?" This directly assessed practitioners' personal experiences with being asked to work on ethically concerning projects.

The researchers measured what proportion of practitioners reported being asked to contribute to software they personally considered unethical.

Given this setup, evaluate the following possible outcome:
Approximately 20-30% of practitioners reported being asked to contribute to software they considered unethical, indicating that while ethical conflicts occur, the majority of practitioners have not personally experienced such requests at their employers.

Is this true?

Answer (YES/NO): NO